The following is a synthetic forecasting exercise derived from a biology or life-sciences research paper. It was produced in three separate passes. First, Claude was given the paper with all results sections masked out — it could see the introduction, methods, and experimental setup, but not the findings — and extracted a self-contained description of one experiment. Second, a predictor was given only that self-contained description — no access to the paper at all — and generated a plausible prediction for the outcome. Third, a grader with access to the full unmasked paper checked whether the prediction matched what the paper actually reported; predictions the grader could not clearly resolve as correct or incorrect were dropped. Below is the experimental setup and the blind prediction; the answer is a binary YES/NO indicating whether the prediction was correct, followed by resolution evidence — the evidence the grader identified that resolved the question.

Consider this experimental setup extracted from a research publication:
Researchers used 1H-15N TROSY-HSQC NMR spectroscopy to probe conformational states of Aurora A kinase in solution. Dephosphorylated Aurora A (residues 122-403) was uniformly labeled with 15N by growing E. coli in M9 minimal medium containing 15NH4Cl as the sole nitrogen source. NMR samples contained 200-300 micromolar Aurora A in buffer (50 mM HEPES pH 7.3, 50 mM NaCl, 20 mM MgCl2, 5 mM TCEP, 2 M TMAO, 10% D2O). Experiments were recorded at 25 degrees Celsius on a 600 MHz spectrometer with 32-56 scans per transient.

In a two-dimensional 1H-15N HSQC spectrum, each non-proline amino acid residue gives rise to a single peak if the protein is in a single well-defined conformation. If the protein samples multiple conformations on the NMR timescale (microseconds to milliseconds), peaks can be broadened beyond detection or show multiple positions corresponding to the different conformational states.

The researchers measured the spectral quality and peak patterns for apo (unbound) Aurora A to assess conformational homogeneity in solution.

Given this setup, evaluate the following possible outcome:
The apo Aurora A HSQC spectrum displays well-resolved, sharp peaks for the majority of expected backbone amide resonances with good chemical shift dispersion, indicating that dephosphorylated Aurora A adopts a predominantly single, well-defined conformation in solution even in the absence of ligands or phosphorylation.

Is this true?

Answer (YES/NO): NO